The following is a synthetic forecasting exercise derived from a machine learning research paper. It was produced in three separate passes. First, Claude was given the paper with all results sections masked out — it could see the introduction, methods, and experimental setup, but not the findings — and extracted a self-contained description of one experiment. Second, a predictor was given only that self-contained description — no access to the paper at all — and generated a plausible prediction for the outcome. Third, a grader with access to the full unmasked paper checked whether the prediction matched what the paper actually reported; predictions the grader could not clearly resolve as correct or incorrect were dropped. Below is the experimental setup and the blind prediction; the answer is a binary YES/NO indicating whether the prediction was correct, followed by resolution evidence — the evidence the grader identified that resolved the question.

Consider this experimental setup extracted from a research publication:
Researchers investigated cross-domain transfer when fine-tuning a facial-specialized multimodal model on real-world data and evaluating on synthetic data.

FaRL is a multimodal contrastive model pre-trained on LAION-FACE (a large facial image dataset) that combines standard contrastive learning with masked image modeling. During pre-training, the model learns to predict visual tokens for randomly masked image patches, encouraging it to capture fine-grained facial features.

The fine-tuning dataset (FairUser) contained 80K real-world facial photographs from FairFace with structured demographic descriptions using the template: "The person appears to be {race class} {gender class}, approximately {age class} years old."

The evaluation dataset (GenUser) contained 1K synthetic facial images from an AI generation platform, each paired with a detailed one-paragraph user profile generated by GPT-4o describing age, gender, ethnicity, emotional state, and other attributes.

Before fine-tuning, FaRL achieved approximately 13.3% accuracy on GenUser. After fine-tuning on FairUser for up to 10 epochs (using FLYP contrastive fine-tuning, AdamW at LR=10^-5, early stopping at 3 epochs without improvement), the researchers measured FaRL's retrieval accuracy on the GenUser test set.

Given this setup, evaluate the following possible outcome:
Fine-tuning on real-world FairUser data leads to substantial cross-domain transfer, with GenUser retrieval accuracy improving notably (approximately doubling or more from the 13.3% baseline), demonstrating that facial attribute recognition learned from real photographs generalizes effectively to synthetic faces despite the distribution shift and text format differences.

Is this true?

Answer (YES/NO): NO